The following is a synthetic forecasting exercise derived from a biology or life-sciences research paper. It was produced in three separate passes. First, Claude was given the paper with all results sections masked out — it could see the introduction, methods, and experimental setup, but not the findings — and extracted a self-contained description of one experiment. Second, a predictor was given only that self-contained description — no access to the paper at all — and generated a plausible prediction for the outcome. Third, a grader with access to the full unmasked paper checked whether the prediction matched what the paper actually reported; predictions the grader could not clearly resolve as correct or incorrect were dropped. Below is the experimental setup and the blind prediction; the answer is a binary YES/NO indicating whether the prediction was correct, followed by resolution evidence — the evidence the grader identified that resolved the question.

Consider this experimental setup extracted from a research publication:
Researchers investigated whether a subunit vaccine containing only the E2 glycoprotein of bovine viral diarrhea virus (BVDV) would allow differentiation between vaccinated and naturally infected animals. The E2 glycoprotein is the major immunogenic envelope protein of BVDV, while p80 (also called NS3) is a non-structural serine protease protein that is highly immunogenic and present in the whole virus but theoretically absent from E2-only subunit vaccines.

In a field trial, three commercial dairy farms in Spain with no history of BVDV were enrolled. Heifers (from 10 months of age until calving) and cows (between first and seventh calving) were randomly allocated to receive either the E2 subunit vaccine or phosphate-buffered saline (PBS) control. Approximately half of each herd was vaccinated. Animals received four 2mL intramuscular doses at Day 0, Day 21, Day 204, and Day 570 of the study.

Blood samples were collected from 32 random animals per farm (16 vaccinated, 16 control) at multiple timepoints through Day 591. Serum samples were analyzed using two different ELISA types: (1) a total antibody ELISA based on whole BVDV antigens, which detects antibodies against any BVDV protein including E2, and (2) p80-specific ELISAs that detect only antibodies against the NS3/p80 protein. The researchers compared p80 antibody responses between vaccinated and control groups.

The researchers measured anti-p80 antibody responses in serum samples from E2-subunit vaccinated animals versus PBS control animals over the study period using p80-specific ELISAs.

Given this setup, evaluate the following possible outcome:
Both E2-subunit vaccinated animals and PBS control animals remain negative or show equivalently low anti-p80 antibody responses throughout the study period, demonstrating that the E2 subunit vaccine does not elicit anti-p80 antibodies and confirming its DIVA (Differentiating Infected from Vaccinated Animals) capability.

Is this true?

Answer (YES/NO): YES